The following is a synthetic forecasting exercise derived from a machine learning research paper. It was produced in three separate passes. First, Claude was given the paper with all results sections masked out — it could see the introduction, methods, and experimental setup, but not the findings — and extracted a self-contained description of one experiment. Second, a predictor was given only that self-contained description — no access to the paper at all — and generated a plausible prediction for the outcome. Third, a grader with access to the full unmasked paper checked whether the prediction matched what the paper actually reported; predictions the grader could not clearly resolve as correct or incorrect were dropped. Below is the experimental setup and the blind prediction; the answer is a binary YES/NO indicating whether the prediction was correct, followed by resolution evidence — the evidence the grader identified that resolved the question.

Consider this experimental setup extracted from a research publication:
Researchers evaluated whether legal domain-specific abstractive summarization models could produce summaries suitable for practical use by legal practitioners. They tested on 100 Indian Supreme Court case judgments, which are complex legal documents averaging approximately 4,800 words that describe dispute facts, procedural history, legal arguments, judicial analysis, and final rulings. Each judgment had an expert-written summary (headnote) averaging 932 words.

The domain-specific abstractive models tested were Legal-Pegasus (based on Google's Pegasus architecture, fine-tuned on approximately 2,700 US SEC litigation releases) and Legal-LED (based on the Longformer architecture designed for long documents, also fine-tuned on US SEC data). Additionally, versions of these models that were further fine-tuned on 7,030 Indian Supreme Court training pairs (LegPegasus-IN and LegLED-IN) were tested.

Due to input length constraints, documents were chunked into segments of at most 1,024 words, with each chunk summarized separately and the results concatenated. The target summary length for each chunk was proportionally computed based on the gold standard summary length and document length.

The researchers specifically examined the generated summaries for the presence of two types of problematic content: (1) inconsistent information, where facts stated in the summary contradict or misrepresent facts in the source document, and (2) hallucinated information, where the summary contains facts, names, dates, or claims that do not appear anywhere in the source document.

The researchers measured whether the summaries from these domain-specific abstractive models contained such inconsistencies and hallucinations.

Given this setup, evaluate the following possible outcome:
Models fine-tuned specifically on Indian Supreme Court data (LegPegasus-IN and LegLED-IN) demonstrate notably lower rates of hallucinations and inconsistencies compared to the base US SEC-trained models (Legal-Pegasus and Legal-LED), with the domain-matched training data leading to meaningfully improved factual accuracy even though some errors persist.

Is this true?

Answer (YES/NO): YES